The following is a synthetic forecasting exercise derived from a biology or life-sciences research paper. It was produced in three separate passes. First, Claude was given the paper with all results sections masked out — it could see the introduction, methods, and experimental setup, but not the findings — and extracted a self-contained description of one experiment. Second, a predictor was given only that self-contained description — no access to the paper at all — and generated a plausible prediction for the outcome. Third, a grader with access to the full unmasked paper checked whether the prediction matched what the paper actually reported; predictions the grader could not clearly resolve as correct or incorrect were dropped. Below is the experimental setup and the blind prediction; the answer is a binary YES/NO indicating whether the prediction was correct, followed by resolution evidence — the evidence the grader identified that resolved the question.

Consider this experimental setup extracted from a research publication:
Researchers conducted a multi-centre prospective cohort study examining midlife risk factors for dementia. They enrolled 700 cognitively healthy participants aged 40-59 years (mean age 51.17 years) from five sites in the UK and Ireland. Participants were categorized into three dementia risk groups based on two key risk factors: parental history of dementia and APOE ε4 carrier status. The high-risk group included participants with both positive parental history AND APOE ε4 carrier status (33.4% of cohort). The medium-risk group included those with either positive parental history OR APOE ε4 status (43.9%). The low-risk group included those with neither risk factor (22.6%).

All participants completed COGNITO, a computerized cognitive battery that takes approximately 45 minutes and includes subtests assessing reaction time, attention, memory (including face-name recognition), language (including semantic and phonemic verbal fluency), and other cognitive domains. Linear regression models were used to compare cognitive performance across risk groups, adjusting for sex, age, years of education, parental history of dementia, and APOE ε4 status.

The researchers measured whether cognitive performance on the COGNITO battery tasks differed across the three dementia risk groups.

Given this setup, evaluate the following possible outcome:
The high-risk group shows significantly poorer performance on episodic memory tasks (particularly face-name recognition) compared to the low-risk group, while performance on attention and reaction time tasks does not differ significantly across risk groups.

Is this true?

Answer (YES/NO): NO